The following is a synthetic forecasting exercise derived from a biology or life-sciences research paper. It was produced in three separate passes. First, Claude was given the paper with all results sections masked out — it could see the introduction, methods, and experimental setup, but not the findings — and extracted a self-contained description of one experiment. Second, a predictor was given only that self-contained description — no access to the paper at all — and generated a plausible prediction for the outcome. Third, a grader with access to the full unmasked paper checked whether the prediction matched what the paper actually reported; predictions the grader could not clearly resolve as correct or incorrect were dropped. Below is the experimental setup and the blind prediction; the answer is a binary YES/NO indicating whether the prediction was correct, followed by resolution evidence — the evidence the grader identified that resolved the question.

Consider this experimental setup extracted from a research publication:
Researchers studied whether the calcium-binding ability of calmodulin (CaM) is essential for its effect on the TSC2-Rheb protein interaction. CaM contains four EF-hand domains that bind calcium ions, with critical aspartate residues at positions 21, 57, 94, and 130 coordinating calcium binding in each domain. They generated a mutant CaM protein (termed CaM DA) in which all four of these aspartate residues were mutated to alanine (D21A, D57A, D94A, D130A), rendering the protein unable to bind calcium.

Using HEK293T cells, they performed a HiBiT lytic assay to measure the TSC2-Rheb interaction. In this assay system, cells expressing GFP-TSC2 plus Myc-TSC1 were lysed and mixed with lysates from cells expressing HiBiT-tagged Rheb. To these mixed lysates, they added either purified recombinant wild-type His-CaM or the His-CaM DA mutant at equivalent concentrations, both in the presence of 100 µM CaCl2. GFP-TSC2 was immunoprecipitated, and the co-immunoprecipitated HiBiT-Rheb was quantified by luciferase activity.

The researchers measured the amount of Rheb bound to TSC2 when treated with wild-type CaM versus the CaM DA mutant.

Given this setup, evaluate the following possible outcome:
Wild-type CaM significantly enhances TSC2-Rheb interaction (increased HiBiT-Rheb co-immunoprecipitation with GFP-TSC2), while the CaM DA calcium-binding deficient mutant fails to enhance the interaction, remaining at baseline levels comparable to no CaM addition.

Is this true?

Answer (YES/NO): NO